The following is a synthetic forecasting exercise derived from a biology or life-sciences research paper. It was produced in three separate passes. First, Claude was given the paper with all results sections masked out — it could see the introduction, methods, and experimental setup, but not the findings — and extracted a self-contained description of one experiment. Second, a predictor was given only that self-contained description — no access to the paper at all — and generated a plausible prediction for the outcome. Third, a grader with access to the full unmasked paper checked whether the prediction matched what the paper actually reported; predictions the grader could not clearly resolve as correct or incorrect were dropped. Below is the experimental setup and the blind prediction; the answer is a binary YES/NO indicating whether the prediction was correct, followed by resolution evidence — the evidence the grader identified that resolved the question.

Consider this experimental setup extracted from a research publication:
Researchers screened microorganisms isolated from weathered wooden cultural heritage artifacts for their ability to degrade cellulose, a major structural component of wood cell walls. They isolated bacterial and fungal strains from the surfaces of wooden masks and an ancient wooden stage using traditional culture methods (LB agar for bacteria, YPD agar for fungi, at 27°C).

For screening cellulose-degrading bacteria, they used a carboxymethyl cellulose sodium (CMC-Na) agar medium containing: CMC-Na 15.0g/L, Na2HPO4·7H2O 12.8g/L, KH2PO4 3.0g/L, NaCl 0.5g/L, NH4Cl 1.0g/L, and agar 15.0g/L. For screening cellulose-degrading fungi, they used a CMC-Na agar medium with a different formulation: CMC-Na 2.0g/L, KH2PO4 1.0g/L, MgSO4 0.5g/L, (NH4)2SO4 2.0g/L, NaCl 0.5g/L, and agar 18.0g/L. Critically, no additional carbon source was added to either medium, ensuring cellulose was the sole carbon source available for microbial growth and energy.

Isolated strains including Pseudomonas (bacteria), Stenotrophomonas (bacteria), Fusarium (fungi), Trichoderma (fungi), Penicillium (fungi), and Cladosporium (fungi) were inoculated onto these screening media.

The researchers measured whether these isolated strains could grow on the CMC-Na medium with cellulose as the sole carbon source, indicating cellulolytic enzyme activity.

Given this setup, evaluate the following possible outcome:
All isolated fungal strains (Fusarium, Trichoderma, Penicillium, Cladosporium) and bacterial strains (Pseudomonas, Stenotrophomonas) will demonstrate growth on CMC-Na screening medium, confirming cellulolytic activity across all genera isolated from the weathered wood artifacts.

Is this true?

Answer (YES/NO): NO